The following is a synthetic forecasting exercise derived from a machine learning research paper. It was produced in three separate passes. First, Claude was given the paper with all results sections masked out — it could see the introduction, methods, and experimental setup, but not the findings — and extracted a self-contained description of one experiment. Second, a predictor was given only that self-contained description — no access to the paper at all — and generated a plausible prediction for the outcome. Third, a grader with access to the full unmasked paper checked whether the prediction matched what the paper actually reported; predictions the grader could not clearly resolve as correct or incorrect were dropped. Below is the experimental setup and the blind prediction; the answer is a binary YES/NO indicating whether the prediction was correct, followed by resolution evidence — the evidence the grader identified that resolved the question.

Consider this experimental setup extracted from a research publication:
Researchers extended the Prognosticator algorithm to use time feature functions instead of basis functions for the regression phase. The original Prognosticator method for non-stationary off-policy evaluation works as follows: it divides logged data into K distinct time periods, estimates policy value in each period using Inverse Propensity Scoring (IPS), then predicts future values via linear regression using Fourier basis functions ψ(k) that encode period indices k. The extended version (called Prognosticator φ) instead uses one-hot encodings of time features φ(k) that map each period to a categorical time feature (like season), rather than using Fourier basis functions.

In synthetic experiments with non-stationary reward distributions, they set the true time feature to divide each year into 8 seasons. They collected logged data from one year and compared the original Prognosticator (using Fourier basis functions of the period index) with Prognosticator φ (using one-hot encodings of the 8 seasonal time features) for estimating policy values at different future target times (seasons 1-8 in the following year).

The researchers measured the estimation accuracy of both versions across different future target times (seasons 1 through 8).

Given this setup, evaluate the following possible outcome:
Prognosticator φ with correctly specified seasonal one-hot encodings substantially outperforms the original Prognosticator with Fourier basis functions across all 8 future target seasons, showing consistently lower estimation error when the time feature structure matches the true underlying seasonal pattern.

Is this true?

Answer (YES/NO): NO